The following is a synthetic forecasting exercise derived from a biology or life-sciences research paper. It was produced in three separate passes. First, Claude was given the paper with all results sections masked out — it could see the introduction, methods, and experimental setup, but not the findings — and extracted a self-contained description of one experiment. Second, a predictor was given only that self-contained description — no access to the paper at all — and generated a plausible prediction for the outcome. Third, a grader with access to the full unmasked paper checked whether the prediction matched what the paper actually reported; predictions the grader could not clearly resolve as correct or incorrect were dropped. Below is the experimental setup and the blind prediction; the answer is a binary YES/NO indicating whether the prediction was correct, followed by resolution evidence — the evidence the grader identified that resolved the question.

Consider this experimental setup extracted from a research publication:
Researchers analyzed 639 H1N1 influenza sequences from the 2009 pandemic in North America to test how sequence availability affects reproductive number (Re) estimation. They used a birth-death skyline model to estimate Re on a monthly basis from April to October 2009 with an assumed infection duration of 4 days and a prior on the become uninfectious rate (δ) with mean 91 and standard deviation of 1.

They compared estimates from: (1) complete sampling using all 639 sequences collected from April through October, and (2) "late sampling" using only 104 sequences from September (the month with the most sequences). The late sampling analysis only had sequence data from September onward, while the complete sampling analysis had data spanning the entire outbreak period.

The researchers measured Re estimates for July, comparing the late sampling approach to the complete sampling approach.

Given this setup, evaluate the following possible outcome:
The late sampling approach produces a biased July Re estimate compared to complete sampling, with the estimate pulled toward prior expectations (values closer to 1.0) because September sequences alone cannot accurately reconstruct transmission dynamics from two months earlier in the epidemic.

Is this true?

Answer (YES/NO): NO